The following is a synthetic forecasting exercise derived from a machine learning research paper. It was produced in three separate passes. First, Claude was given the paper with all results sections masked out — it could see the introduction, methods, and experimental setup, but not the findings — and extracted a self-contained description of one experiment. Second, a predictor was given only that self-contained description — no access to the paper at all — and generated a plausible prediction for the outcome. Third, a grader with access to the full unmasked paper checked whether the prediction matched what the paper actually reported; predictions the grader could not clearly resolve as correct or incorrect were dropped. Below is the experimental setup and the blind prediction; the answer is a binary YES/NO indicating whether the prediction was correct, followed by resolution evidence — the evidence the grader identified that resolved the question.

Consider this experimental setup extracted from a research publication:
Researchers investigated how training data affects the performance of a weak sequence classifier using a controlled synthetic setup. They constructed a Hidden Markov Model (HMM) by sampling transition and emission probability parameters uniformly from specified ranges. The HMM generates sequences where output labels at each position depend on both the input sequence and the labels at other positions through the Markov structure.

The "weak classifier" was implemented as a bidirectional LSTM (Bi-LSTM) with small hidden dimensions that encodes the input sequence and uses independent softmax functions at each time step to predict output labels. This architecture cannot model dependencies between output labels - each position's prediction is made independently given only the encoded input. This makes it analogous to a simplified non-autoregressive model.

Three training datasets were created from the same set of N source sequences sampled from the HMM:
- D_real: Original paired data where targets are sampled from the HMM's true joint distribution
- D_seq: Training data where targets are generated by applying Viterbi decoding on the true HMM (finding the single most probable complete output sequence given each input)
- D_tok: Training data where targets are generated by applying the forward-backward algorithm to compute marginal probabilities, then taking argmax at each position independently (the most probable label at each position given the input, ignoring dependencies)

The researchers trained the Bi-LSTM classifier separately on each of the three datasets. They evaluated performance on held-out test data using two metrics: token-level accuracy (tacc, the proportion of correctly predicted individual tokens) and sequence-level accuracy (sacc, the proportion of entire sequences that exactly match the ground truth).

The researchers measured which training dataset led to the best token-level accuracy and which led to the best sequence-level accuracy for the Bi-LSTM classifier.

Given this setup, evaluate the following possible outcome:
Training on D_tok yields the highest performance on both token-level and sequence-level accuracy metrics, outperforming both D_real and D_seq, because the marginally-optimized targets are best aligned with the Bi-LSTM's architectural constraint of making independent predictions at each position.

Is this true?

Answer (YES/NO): NO